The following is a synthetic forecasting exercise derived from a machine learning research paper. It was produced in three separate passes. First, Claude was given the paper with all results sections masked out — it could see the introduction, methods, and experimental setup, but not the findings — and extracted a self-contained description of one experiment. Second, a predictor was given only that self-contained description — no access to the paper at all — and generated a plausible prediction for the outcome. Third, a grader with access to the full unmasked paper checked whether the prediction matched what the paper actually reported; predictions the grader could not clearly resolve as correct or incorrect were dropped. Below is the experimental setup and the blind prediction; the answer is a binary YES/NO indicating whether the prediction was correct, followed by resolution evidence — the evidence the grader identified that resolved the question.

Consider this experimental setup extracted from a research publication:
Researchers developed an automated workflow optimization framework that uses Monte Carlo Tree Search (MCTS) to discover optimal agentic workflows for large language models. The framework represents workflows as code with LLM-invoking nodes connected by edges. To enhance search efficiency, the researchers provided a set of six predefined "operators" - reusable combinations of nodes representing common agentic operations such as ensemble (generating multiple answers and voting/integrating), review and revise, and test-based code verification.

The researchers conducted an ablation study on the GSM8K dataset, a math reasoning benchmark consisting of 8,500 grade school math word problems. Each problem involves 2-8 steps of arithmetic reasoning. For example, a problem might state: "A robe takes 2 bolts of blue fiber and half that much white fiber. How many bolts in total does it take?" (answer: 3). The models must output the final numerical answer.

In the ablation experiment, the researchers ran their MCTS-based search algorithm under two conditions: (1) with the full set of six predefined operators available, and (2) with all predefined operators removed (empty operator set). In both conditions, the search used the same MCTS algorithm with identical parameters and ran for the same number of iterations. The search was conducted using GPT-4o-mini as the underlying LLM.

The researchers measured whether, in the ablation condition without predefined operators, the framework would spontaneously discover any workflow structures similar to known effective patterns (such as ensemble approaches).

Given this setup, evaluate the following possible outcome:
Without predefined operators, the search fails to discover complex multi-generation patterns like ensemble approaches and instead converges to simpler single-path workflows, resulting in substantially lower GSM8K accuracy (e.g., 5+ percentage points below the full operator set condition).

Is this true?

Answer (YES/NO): NO